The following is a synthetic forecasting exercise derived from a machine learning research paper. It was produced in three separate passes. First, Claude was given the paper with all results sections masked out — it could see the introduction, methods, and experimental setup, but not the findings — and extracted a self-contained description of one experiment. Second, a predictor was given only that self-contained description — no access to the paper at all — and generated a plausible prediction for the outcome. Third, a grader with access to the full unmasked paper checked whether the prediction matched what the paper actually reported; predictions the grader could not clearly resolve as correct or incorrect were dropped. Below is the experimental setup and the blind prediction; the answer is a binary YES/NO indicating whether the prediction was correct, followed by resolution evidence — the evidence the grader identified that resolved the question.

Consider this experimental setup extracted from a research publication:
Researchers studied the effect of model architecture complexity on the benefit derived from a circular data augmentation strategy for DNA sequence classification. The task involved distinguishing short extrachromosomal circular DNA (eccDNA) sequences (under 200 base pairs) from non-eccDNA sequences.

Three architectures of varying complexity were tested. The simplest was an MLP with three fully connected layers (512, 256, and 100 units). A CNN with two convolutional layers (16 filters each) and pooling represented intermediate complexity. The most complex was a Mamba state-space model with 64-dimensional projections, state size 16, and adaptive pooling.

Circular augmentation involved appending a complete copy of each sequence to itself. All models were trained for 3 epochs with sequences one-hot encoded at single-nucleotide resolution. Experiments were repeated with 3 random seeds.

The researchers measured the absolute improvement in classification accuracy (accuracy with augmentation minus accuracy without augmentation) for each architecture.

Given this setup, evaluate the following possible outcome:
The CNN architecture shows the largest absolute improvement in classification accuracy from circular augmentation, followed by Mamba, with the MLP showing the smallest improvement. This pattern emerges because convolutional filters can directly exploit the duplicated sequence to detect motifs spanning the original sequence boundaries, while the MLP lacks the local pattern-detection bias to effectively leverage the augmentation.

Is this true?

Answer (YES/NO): NO